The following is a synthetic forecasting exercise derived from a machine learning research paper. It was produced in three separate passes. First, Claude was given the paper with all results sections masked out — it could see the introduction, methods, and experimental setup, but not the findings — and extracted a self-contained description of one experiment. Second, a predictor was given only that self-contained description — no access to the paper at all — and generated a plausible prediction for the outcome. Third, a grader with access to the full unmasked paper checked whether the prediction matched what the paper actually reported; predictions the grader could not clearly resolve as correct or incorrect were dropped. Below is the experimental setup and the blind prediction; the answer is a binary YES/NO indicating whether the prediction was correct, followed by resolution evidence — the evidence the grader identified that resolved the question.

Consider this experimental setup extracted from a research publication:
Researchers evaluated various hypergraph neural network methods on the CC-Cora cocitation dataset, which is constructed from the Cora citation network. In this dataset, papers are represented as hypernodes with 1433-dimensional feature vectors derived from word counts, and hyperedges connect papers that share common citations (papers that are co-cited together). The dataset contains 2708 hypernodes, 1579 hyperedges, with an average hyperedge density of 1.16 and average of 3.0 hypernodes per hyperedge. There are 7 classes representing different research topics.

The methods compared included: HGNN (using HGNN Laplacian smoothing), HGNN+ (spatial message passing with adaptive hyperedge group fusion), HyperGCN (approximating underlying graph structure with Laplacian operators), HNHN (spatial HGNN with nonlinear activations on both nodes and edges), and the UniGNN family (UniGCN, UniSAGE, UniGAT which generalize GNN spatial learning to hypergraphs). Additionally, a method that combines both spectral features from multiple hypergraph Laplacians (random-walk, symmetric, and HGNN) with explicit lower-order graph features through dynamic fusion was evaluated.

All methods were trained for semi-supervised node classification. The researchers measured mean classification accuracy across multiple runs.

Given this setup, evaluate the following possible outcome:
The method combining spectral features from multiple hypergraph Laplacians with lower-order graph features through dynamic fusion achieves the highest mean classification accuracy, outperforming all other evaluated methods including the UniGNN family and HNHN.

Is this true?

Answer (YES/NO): NO